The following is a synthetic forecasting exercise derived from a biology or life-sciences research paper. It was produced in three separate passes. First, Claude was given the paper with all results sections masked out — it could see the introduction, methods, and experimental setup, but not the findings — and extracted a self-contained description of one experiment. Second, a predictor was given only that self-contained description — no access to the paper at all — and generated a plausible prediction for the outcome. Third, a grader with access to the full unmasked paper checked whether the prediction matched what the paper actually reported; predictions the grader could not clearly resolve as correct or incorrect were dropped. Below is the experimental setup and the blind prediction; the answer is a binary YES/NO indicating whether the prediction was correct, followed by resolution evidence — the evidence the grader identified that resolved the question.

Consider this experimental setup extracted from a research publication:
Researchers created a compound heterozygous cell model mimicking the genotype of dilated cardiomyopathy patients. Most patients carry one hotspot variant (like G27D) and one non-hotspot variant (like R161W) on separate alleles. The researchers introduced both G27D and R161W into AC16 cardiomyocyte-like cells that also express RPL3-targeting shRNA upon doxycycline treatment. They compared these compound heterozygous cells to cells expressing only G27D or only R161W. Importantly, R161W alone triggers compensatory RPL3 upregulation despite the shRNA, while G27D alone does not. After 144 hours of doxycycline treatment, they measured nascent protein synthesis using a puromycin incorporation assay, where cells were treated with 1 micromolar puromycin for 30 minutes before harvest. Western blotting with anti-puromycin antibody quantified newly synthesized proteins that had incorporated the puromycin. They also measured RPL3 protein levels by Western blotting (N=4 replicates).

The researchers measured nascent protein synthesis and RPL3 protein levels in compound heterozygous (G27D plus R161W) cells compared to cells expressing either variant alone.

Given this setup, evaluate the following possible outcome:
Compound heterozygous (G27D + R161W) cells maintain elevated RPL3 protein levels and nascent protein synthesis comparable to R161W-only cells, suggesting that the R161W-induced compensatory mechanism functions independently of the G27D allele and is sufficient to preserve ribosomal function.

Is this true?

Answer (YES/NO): NO